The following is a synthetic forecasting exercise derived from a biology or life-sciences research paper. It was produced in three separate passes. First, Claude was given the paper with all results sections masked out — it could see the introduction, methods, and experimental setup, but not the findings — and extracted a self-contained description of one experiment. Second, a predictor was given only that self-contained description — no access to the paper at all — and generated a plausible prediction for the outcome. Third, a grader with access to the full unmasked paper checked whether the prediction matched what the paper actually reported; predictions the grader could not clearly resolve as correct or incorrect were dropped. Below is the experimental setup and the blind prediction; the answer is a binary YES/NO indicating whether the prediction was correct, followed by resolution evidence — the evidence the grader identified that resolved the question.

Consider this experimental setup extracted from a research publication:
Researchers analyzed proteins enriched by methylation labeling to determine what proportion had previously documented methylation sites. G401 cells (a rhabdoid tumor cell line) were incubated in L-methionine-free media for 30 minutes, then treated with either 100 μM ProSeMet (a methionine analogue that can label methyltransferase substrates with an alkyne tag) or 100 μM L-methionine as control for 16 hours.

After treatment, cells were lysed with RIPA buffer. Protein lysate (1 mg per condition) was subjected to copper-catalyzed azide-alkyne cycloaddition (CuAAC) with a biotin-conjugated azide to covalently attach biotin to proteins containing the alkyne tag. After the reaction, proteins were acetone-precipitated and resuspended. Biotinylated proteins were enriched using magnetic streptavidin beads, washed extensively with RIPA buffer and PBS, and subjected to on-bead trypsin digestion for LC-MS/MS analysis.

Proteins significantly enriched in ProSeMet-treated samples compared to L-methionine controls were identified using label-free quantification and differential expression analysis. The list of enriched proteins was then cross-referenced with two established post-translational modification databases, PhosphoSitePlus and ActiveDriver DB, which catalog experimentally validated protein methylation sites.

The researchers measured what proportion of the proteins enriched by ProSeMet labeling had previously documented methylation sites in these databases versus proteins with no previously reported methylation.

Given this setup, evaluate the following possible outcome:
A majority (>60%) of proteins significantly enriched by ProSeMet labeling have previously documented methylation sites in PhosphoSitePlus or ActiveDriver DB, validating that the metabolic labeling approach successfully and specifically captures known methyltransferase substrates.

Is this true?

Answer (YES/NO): YES